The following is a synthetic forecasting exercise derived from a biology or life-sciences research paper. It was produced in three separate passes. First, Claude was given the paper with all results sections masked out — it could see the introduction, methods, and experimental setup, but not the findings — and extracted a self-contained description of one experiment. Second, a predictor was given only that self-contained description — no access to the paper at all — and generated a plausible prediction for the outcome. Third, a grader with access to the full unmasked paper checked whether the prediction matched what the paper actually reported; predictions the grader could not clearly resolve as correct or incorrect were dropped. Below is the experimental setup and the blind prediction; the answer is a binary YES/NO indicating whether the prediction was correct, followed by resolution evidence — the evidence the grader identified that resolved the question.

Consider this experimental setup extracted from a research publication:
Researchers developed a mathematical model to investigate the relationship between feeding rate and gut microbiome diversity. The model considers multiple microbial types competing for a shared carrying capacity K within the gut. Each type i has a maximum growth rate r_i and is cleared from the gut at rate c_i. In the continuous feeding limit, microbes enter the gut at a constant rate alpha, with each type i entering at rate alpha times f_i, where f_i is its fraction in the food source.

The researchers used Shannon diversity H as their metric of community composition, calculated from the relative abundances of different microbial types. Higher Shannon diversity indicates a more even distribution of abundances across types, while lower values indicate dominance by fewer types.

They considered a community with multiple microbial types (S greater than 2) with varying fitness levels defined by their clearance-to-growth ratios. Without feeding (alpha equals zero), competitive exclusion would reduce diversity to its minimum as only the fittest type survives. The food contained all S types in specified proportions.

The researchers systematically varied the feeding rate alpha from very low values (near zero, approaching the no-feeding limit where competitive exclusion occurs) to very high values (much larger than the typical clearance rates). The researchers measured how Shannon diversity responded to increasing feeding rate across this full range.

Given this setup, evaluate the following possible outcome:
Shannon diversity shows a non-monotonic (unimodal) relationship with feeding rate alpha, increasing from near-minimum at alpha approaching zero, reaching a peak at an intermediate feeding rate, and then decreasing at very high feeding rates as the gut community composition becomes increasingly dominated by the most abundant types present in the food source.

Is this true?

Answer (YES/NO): YES